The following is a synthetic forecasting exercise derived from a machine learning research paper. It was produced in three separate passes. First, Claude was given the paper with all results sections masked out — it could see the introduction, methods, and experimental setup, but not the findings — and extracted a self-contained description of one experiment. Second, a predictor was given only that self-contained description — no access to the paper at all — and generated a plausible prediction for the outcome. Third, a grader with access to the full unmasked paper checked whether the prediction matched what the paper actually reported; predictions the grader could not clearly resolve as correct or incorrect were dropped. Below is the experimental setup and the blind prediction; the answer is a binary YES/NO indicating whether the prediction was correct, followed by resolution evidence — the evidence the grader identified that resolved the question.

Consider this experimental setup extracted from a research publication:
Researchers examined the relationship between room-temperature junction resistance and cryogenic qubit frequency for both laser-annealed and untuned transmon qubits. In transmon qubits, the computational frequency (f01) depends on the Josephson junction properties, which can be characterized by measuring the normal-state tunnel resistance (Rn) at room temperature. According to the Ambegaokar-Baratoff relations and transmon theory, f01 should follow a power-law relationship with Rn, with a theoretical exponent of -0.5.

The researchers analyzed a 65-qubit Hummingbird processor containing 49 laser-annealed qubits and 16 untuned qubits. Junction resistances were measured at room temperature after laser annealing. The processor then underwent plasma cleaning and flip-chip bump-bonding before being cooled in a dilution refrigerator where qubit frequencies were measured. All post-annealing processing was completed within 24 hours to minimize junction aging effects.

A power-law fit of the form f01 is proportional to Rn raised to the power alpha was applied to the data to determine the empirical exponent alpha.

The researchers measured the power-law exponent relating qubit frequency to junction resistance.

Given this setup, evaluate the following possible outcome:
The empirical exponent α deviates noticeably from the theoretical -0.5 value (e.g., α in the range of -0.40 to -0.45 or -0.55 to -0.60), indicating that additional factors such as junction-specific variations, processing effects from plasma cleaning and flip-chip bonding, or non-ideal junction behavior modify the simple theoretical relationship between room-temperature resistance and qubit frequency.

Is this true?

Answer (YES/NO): YES